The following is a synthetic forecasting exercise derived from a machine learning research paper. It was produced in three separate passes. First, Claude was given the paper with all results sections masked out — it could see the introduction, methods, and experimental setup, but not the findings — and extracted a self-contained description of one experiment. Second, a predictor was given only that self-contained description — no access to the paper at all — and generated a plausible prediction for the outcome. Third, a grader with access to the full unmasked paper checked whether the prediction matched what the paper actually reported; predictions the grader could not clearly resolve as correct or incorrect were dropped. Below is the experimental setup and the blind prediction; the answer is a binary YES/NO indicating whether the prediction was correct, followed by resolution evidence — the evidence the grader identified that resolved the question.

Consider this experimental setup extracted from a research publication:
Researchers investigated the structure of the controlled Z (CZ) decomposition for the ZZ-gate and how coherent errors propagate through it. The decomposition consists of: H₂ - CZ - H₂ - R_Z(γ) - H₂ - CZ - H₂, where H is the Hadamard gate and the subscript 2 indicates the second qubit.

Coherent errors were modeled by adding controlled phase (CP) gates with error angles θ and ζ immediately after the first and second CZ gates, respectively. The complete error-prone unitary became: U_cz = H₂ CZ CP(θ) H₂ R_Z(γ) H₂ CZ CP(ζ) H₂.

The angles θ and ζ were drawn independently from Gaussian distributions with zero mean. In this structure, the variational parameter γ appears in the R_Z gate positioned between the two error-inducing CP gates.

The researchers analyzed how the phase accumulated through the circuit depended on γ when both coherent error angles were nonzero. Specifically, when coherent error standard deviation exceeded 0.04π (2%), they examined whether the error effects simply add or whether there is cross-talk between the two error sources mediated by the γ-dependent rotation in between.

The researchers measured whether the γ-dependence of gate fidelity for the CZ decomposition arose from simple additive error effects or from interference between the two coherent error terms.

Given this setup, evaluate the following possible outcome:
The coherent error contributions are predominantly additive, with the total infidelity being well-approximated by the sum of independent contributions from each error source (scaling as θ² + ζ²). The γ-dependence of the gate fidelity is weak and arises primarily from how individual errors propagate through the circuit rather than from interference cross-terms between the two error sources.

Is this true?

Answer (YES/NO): NO